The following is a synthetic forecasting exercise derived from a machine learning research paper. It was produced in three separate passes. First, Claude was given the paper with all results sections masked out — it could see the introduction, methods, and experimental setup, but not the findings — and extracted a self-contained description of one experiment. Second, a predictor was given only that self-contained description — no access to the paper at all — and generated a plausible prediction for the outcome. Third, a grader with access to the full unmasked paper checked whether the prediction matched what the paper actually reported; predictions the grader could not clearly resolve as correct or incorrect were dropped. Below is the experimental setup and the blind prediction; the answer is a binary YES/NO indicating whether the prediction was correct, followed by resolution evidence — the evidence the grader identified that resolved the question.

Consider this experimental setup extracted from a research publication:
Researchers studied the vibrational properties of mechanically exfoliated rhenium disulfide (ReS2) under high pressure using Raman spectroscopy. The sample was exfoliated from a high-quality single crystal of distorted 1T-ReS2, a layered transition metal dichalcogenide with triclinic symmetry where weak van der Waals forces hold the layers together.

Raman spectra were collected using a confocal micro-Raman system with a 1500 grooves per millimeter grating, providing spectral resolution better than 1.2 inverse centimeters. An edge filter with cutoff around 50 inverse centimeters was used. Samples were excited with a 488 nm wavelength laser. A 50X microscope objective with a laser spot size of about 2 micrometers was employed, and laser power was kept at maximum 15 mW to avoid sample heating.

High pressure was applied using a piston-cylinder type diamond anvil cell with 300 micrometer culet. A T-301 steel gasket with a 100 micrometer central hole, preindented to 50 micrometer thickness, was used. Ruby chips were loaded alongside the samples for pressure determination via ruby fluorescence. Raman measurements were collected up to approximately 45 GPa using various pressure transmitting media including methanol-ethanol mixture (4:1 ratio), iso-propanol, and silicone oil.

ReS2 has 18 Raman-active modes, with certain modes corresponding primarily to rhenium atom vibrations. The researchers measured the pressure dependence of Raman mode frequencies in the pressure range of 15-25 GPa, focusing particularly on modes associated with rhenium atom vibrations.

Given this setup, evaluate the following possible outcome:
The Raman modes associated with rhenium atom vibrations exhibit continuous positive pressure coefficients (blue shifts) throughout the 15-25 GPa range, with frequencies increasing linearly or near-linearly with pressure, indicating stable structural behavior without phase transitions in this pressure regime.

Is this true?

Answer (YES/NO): NO